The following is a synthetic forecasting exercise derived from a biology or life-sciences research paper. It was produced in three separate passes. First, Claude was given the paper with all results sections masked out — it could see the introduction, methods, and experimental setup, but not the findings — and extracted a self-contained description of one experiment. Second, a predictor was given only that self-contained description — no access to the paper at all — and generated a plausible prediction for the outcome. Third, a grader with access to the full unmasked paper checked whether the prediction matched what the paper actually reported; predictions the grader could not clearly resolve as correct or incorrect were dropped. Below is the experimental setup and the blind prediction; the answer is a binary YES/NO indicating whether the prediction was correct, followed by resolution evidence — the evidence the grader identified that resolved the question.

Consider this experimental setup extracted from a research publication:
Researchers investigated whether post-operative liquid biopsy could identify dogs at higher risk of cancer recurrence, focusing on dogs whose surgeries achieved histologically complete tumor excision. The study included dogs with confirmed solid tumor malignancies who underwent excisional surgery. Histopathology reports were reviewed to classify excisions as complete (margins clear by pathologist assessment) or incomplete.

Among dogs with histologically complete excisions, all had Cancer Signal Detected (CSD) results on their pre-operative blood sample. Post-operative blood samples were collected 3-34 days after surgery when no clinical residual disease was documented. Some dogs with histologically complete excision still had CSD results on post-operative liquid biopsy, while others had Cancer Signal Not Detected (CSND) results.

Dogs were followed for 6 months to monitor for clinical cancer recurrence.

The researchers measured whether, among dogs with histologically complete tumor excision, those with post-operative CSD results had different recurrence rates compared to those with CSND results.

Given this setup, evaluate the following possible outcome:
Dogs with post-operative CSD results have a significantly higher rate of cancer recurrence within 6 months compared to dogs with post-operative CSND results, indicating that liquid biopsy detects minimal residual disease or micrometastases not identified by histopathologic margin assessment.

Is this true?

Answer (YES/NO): YES